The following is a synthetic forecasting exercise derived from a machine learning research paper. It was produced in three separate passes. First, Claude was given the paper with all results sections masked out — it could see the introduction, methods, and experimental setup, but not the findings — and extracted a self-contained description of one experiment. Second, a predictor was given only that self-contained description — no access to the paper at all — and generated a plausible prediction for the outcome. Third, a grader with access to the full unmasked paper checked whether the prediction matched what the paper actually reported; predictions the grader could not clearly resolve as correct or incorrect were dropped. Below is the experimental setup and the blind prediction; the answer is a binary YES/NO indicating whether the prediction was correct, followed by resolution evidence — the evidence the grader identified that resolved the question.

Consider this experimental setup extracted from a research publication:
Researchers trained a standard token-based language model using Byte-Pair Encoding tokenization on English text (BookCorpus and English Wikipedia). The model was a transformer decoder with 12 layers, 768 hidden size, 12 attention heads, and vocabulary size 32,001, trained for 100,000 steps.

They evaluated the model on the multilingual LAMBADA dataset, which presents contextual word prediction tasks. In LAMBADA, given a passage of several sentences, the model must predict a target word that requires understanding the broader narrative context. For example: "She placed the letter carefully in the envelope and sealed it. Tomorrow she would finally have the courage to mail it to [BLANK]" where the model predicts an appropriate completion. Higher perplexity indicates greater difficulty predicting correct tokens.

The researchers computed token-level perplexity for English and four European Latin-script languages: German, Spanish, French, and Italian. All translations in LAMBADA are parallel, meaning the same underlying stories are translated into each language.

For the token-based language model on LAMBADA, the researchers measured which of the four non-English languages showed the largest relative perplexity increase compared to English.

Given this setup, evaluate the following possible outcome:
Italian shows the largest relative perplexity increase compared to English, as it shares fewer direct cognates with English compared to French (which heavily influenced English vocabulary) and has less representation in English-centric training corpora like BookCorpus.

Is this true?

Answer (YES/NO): NO